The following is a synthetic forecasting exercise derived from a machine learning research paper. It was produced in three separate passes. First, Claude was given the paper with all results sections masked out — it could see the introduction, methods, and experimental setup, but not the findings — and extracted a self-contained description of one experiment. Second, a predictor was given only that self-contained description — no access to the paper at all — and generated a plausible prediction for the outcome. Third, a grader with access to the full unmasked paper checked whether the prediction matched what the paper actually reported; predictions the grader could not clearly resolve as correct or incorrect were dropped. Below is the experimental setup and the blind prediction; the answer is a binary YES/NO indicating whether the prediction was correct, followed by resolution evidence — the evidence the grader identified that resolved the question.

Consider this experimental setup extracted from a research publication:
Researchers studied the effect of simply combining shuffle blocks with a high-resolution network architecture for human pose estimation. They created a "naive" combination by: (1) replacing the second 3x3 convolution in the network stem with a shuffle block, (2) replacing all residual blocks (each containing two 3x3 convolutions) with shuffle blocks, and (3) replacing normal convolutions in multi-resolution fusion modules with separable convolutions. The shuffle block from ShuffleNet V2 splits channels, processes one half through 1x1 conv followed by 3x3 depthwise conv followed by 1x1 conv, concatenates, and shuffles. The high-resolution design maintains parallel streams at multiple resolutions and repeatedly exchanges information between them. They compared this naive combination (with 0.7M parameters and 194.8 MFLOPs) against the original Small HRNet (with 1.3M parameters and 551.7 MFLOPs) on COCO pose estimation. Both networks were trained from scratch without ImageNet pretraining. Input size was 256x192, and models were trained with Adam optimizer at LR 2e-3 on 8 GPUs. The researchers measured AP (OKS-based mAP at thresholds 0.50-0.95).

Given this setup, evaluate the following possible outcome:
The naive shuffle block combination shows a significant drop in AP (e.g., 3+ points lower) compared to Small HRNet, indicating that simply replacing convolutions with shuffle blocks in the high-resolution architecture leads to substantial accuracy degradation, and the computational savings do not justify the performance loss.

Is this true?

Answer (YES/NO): NO